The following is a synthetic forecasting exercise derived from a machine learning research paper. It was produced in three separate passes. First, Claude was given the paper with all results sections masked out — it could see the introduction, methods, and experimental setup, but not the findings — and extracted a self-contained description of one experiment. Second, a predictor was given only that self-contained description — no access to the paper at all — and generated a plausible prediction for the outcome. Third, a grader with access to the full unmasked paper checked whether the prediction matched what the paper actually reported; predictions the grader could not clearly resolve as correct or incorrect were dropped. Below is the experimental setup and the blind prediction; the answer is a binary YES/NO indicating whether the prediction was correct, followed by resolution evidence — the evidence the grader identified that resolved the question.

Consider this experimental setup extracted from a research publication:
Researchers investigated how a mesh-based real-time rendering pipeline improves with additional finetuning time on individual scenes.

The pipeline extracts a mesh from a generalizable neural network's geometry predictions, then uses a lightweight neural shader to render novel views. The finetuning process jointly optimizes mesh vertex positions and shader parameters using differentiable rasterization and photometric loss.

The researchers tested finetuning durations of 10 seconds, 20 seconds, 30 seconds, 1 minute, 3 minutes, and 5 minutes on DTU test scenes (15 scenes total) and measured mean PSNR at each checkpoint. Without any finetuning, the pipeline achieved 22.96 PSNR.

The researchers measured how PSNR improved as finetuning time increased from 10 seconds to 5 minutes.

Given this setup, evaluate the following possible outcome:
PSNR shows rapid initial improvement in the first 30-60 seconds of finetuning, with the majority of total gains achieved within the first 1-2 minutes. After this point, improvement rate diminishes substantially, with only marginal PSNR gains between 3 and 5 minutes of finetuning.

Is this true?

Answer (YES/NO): YES